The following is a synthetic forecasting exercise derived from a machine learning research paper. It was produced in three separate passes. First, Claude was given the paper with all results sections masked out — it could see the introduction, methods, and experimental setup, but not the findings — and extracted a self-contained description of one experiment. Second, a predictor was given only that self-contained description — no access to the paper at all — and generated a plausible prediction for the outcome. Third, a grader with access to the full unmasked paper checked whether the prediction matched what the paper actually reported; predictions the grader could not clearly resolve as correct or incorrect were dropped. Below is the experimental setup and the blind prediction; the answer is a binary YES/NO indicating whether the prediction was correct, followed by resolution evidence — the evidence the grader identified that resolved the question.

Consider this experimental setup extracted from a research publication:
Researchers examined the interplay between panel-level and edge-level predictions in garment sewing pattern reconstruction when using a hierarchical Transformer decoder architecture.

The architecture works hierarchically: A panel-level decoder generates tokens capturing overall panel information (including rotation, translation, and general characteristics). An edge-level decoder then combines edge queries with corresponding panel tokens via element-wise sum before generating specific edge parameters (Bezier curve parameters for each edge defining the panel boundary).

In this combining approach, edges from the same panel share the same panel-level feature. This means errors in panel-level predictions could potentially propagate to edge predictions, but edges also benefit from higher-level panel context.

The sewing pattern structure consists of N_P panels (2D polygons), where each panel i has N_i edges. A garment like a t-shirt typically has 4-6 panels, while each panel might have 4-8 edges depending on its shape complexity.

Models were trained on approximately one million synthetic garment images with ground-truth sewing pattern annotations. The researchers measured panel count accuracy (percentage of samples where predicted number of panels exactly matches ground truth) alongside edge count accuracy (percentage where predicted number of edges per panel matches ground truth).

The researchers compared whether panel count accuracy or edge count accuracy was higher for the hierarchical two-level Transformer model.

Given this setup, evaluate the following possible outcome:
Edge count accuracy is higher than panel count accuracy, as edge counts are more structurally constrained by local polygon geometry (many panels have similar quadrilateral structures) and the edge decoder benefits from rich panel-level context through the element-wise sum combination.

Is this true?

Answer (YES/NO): YES